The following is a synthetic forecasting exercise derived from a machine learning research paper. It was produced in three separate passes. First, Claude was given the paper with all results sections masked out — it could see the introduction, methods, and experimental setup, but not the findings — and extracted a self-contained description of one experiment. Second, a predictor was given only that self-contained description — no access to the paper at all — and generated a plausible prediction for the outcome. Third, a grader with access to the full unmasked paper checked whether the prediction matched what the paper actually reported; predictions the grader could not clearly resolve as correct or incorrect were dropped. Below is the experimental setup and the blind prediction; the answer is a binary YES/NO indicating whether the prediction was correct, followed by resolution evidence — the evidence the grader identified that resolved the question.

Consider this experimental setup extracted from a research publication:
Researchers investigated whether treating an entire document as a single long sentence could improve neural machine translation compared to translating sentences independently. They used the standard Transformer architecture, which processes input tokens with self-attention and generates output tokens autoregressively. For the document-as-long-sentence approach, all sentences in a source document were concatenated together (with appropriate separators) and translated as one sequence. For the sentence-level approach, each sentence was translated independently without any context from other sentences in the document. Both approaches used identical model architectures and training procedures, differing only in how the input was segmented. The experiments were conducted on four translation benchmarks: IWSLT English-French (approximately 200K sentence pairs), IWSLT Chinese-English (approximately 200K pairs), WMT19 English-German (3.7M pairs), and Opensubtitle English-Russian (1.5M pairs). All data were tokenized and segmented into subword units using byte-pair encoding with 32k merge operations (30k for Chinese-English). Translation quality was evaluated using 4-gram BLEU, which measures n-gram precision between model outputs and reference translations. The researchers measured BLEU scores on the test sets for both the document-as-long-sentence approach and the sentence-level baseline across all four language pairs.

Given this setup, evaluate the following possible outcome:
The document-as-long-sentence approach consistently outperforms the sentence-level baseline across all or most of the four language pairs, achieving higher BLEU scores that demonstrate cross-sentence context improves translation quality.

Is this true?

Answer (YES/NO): NO